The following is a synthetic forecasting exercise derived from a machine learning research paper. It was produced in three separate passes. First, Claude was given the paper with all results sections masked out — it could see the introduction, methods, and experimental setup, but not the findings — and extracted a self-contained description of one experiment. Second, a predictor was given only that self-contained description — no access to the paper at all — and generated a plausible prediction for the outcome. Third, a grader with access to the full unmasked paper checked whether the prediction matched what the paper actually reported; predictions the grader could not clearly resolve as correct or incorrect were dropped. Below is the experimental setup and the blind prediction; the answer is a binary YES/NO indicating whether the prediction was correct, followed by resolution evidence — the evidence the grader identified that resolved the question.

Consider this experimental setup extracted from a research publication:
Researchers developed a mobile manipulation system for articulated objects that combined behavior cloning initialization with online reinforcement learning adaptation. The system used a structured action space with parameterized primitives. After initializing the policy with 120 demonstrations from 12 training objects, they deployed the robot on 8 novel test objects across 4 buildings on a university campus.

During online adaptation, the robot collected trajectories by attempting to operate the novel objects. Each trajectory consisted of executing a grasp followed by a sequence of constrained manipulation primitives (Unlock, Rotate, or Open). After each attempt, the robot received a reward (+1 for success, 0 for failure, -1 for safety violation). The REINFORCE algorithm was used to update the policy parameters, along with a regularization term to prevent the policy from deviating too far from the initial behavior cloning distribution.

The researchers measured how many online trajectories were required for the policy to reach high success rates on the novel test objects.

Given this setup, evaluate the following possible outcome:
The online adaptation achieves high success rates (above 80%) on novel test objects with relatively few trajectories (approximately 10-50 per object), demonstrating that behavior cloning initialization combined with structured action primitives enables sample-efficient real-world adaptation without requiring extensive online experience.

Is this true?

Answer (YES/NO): YES